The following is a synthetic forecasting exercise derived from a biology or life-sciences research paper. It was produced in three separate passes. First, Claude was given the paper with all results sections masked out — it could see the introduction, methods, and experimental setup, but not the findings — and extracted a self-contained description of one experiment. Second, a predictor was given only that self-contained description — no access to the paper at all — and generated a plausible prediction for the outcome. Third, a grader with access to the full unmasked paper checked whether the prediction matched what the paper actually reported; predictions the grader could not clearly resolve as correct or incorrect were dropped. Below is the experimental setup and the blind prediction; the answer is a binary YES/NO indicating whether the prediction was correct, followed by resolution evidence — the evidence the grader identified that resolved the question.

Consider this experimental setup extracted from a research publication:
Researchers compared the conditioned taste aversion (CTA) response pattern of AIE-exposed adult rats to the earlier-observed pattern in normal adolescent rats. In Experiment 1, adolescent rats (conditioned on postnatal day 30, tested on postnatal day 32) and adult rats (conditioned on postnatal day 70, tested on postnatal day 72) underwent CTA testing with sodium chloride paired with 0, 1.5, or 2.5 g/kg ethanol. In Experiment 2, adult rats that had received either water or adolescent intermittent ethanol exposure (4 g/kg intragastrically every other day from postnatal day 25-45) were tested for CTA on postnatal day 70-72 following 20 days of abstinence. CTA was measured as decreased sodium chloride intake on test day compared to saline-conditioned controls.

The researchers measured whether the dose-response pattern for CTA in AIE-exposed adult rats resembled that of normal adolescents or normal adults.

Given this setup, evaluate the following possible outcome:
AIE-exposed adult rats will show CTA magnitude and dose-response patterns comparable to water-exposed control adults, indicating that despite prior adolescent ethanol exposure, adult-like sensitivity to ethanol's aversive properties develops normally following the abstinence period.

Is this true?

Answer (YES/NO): NO